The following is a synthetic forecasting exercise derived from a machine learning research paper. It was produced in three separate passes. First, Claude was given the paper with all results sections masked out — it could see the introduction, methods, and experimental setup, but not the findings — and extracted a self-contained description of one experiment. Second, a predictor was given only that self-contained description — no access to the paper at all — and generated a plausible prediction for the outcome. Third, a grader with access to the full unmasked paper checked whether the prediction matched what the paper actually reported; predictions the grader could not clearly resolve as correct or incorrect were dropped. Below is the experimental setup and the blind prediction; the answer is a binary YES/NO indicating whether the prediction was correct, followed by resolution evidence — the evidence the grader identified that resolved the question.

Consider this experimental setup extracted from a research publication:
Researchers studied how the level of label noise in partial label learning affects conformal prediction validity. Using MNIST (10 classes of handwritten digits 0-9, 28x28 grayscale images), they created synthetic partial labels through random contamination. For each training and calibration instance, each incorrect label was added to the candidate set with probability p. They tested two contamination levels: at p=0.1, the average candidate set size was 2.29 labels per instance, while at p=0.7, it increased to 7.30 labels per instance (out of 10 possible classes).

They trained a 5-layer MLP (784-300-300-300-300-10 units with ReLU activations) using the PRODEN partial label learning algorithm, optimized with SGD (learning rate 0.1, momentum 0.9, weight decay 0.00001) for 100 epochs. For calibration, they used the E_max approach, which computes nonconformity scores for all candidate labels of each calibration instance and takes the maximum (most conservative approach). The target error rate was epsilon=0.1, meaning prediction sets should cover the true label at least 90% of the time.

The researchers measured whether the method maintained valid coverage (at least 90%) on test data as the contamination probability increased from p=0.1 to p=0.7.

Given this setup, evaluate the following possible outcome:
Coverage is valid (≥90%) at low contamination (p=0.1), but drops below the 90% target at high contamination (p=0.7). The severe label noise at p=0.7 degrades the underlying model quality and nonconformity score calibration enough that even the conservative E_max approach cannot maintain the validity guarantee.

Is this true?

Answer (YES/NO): NO